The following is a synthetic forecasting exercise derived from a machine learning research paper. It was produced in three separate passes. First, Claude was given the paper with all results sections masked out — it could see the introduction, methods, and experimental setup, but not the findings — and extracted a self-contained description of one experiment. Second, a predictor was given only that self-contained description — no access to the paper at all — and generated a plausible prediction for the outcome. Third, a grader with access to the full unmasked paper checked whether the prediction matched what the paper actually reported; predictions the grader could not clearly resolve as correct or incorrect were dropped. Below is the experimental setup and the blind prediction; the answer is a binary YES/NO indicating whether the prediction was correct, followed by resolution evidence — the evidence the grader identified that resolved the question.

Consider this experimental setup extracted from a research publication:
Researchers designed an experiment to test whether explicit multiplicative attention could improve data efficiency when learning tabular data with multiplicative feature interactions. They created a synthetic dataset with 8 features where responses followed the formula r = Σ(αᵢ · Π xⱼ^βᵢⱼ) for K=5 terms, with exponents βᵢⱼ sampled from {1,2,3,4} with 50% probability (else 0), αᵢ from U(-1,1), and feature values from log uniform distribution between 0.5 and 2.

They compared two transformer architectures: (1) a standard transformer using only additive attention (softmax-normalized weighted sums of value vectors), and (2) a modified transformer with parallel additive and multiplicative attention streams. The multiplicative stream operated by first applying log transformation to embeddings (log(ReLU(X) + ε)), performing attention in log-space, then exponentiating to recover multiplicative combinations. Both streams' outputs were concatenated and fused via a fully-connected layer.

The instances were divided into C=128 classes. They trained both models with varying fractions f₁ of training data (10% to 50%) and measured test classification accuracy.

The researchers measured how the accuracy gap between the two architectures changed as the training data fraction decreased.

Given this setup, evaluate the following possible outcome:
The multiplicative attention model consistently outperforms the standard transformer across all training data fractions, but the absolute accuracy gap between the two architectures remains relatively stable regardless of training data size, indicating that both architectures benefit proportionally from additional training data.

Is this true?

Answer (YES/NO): NO